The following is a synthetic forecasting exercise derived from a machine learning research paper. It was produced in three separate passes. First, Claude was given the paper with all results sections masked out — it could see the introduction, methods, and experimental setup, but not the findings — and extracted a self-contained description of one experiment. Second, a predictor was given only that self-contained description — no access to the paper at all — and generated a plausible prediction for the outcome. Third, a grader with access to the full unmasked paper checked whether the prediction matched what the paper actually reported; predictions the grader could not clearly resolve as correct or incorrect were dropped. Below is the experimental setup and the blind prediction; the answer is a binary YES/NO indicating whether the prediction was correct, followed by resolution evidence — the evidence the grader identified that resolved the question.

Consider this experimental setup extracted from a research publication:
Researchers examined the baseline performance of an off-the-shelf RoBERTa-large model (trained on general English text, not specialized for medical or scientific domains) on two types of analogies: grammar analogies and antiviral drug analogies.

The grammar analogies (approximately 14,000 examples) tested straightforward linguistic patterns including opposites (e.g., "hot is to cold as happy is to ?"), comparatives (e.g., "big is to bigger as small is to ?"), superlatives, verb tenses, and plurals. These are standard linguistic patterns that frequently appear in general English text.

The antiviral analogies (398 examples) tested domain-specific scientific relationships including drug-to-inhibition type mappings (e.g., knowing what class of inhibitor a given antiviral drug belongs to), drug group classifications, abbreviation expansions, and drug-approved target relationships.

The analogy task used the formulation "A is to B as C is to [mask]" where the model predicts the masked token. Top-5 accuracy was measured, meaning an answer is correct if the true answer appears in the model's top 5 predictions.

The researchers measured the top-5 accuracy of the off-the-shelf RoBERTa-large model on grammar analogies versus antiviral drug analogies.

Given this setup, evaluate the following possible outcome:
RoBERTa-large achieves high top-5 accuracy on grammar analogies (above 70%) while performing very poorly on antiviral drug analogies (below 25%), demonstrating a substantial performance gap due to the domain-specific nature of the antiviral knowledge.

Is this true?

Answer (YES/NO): NO